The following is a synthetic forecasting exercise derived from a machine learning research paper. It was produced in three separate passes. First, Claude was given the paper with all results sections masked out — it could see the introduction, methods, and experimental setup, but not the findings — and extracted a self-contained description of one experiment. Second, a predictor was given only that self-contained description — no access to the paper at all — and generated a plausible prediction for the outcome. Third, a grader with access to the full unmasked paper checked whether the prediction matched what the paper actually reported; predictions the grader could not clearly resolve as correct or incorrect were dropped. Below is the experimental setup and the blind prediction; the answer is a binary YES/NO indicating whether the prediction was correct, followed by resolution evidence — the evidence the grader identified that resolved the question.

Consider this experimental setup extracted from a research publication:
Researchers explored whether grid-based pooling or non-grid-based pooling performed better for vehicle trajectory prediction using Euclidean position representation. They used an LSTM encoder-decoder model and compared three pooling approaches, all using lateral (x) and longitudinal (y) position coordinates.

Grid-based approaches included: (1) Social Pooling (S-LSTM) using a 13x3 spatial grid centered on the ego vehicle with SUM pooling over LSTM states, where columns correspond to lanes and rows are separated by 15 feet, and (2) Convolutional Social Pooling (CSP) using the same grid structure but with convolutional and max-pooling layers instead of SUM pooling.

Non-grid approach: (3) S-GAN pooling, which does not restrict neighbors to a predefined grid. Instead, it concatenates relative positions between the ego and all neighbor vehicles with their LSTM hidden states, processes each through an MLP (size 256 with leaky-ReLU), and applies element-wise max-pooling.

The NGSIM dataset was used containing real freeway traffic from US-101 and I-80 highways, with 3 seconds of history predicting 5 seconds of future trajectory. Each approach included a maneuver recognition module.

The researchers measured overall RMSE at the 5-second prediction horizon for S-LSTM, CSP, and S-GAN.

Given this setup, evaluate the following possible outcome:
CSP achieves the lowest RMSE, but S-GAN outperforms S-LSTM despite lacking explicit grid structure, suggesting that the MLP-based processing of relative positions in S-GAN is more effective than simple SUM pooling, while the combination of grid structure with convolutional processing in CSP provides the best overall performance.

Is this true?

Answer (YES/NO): NO